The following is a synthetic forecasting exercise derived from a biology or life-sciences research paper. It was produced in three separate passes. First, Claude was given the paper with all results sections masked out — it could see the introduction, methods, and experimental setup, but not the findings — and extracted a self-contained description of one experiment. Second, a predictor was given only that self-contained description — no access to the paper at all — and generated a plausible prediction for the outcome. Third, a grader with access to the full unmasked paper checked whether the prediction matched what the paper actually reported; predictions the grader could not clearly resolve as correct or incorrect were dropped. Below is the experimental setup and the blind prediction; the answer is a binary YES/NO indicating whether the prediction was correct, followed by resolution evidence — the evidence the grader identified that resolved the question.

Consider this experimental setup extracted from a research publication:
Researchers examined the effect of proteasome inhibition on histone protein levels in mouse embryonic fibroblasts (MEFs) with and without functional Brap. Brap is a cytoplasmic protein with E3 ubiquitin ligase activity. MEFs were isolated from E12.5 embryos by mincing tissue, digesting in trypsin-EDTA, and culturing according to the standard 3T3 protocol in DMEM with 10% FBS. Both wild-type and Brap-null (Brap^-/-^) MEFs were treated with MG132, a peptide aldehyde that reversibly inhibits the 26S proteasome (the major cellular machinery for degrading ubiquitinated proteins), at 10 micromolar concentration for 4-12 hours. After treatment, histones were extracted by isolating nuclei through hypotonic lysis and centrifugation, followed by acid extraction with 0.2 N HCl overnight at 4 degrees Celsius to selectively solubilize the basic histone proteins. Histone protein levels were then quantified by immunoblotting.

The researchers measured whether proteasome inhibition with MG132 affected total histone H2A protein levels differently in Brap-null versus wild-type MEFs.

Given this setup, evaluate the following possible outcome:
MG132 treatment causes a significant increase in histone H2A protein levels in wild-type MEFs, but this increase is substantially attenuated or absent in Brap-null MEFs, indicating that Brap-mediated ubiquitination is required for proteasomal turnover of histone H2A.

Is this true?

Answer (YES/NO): NO